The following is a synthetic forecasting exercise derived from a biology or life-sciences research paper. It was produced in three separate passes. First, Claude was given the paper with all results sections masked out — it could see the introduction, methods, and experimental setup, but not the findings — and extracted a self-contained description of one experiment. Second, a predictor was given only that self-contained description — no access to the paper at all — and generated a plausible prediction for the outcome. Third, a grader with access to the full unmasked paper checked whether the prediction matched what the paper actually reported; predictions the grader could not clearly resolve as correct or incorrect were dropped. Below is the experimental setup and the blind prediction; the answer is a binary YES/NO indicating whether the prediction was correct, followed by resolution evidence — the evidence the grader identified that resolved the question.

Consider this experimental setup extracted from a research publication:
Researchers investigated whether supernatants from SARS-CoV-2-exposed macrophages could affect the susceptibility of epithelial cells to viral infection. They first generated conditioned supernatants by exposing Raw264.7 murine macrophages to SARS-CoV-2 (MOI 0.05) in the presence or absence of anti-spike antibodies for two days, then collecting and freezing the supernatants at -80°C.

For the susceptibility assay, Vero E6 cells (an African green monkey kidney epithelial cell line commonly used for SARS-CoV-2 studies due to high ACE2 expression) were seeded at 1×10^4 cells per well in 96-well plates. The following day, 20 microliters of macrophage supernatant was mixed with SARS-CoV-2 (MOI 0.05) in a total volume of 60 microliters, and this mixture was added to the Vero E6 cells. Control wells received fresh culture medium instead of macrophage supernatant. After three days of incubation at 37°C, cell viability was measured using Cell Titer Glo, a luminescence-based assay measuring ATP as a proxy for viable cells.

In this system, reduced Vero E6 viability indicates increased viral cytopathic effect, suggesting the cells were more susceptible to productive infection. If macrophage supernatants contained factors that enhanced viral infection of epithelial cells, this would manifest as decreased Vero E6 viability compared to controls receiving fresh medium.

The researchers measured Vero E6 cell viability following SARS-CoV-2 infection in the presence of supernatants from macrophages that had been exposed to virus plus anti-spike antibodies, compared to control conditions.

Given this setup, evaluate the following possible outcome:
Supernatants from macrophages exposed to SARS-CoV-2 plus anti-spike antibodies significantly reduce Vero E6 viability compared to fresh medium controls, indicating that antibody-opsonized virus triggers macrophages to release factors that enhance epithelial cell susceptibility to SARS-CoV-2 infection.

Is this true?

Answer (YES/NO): YES